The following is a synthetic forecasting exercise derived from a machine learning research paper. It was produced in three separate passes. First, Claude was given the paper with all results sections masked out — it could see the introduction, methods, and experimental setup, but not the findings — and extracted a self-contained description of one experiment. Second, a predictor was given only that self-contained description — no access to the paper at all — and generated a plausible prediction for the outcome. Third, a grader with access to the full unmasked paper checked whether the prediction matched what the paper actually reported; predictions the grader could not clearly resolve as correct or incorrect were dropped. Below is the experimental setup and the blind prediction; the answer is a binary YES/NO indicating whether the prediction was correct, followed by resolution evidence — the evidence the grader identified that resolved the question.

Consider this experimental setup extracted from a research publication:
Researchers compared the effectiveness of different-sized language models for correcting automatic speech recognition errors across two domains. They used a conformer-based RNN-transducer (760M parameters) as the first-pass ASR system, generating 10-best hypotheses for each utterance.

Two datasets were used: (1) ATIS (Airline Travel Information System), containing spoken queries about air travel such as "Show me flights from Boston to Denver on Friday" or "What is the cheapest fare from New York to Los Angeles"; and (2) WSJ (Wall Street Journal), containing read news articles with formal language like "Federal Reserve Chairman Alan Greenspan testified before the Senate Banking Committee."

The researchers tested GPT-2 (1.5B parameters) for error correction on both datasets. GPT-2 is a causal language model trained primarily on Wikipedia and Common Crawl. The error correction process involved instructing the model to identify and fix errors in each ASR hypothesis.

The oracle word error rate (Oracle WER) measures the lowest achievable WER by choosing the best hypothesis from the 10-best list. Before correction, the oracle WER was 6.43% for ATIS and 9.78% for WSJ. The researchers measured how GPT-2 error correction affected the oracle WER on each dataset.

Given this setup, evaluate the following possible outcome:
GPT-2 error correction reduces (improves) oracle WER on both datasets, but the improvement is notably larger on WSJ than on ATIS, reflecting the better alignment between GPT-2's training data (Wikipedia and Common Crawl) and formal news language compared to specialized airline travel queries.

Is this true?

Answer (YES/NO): NO